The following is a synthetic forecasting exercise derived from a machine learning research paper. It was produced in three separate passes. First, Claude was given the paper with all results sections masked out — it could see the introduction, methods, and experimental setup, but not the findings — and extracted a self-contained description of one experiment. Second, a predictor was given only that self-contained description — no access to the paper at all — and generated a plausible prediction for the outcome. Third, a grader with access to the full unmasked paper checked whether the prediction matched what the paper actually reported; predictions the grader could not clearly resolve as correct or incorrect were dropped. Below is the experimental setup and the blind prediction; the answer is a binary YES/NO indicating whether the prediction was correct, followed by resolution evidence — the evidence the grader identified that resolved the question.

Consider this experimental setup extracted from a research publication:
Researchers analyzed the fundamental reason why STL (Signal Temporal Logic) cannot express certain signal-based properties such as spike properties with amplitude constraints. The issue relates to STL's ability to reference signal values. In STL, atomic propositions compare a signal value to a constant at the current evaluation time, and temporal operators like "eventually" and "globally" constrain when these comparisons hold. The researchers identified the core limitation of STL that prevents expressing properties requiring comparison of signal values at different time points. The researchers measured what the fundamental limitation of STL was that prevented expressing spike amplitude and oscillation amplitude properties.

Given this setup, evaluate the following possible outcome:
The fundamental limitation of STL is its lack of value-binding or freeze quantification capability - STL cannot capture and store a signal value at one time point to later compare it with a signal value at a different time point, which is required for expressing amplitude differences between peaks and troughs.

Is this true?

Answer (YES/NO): YES